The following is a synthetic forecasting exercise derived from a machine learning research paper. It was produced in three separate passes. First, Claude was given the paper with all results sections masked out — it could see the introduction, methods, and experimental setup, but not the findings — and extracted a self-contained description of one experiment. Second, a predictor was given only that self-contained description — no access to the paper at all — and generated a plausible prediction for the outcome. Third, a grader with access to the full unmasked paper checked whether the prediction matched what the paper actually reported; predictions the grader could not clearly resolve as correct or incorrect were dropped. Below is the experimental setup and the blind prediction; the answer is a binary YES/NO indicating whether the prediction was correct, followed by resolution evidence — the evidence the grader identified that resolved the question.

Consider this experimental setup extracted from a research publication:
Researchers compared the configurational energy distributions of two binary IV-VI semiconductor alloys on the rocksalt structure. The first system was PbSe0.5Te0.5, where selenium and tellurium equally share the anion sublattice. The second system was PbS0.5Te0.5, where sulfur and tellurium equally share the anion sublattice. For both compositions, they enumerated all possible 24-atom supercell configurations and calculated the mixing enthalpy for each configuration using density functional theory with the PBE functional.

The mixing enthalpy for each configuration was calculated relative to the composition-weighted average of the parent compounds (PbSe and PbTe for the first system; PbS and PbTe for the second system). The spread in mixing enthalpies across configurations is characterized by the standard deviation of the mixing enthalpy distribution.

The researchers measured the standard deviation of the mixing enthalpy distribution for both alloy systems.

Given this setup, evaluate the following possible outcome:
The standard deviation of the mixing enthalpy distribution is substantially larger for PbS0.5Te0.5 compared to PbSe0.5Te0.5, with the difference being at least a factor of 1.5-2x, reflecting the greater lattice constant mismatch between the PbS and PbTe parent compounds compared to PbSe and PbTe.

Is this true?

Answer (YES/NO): YES